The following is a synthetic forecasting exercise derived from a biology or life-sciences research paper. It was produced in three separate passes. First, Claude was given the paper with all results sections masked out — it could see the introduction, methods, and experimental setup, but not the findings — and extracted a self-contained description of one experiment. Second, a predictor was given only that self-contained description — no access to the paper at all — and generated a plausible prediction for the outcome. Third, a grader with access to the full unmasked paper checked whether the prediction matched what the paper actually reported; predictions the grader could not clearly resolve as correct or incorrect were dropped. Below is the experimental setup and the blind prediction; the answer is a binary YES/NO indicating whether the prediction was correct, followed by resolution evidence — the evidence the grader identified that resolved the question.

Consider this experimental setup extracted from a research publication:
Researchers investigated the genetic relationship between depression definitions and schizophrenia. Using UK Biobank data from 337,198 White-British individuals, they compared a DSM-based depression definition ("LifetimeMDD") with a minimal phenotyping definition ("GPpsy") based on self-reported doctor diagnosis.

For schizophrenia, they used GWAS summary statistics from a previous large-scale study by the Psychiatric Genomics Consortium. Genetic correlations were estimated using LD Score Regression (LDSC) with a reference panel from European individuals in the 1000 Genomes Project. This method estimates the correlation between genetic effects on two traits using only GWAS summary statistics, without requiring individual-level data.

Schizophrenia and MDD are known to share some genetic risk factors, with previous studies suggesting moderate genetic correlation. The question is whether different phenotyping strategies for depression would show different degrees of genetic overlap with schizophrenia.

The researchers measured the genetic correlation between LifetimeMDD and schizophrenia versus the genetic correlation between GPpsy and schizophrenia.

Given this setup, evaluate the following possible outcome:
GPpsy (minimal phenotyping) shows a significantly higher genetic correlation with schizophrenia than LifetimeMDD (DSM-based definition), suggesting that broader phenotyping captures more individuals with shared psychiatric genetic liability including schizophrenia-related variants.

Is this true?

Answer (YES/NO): NO